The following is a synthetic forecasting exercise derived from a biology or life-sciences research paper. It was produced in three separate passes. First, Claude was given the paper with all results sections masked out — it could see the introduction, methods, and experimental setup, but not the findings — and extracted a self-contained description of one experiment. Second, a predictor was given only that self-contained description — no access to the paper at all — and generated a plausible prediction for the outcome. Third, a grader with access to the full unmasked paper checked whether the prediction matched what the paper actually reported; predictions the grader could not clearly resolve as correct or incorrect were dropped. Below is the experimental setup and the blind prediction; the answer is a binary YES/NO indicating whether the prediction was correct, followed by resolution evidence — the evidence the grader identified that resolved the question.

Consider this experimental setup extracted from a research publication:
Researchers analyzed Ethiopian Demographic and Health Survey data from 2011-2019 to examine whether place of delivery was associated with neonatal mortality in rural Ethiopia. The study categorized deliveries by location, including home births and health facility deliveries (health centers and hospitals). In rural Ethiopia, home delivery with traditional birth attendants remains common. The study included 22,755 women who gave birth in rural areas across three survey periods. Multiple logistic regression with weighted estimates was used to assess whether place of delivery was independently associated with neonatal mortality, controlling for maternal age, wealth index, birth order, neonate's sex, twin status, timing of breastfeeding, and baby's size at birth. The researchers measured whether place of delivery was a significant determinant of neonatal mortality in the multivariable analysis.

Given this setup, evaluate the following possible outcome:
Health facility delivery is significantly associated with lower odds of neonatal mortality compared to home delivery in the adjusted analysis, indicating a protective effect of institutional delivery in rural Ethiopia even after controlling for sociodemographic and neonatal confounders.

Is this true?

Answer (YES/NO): NO